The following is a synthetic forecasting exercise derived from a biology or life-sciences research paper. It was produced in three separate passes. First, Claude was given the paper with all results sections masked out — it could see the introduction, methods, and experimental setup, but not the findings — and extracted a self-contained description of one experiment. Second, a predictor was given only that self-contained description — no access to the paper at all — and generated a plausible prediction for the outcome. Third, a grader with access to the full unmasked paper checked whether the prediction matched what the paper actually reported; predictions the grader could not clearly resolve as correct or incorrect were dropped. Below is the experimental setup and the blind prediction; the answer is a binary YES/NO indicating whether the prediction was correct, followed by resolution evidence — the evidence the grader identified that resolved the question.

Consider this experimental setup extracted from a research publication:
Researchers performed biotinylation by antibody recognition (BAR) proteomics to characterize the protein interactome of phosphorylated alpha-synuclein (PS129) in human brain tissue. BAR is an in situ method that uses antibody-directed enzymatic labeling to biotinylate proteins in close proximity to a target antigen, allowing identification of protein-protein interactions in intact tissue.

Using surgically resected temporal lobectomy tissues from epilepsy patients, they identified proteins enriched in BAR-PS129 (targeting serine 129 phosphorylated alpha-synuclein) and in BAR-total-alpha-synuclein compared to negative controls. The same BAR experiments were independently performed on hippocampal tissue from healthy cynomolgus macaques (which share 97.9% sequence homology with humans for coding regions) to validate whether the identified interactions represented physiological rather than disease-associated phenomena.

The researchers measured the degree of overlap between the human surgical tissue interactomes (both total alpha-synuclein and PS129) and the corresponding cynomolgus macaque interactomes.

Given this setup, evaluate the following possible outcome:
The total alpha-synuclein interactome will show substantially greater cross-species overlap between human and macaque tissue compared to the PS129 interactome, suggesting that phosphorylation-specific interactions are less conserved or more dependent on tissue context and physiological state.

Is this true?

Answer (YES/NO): NO